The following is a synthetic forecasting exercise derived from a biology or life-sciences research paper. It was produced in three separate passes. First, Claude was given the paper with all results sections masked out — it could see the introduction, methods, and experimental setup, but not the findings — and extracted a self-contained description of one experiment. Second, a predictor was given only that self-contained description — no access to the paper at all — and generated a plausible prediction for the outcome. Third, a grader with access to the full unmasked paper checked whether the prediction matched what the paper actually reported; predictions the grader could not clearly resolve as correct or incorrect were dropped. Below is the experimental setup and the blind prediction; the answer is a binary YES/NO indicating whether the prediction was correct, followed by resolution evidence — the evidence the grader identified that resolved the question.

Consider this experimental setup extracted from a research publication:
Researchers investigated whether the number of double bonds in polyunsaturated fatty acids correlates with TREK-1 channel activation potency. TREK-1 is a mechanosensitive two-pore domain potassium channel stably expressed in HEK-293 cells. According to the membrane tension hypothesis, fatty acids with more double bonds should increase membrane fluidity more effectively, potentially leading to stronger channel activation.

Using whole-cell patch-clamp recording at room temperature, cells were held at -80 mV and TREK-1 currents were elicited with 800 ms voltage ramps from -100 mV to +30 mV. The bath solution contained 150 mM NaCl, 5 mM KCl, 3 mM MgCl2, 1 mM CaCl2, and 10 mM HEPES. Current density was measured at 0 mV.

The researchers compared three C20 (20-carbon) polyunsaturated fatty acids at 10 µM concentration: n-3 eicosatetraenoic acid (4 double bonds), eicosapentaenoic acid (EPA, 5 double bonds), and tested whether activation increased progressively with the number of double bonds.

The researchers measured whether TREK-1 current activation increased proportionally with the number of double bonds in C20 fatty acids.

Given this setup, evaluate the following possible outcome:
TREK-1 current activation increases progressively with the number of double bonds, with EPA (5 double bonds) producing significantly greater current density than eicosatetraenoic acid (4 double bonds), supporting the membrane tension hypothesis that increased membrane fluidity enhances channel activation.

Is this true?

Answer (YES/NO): NO